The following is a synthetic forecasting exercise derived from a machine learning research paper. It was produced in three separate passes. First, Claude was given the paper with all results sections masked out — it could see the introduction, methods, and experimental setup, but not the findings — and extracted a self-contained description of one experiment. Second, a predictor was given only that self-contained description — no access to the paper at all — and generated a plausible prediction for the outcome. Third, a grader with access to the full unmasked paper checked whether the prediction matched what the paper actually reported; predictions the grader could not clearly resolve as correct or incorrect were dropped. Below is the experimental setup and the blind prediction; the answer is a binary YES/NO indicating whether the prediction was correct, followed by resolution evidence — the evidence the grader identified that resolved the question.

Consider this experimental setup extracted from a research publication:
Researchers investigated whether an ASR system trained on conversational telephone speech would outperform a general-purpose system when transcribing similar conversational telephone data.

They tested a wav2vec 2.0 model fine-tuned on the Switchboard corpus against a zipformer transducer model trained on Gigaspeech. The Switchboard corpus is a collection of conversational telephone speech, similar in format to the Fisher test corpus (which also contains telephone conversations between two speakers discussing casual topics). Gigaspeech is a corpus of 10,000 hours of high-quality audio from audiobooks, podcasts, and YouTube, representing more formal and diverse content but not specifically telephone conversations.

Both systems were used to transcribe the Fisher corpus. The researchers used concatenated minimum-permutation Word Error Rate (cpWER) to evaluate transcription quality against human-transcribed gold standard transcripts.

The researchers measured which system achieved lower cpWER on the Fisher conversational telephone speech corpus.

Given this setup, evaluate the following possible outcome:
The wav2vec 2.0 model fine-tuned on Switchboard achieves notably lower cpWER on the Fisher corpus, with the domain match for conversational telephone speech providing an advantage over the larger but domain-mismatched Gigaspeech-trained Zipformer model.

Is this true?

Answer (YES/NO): NO